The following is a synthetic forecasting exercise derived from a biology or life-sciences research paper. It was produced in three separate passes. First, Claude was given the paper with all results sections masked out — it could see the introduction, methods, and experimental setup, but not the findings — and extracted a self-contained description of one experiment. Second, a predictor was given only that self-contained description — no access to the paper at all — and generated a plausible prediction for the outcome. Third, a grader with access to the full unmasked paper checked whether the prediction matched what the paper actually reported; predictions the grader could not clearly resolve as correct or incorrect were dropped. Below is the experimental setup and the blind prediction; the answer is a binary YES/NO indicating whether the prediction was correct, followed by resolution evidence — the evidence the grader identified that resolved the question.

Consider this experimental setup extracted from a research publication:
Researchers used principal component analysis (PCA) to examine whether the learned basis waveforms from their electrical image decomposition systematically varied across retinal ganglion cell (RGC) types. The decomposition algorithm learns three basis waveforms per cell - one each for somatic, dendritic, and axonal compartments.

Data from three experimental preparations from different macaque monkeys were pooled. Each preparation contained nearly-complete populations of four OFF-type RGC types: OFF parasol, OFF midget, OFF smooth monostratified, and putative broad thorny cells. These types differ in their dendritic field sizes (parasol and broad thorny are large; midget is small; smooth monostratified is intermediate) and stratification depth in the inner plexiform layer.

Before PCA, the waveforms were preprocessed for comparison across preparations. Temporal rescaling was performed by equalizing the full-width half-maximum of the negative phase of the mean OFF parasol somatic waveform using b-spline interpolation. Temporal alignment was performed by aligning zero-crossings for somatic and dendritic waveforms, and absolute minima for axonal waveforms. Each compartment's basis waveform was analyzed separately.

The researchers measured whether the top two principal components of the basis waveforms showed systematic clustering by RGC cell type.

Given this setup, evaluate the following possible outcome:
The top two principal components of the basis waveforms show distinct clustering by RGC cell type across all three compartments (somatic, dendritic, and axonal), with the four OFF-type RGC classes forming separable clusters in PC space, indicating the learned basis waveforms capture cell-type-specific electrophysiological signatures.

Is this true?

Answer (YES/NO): YES